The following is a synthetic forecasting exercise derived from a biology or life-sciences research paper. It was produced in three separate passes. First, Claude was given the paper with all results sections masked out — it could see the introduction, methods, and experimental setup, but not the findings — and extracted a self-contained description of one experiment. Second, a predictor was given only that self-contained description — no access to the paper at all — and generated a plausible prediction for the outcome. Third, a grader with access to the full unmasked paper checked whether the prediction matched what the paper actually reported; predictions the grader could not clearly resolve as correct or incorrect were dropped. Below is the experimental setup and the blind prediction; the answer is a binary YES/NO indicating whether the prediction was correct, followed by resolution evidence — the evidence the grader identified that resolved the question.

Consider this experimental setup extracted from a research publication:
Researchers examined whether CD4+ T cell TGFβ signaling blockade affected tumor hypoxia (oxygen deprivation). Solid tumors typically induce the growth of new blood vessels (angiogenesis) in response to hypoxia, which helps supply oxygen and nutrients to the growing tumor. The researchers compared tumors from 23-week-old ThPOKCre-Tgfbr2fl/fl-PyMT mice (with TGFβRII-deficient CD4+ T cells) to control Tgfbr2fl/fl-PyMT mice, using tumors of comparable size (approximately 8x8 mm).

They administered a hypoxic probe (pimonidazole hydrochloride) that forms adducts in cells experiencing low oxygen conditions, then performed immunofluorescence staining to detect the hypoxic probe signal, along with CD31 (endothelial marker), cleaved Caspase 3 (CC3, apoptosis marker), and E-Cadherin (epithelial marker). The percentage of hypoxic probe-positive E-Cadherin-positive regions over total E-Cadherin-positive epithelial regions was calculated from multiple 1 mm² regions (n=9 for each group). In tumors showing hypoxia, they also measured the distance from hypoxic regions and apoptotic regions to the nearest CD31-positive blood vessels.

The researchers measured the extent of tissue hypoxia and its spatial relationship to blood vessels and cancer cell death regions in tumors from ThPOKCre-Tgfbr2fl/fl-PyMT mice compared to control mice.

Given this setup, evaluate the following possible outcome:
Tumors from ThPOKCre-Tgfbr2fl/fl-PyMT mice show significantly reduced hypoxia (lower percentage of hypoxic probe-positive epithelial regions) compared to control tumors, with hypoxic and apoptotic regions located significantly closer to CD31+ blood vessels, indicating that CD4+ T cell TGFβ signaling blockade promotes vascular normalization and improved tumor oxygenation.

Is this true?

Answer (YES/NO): NO